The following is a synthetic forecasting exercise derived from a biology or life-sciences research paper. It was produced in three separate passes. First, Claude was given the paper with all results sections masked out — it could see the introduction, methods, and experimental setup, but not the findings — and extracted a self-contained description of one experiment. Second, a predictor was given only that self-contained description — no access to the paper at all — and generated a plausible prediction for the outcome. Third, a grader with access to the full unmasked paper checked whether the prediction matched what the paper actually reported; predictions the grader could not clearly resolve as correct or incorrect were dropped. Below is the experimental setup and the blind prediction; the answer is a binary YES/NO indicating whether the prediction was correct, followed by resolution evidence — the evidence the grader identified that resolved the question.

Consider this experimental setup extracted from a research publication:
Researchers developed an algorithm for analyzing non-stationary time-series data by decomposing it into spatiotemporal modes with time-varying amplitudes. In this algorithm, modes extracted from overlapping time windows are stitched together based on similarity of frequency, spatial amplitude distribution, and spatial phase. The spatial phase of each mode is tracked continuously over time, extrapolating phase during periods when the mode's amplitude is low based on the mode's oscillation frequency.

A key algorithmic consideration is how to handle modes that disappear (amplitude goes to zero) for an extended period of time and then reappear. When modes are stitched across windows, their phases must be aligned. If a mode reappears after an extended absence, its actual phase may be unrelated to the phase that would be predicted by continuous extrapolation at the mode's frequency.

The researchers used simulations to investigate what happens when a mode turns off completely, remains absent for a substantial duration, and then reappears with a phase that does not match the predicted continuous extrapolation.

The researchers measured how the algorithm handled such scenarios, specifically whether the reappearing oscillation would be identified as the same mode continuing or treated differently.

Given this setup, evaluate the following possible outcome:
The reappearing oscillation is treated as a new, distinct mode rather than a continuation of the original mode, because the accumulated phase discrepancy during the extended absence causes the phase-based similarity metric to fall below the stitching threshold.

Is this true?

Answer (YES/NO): NO